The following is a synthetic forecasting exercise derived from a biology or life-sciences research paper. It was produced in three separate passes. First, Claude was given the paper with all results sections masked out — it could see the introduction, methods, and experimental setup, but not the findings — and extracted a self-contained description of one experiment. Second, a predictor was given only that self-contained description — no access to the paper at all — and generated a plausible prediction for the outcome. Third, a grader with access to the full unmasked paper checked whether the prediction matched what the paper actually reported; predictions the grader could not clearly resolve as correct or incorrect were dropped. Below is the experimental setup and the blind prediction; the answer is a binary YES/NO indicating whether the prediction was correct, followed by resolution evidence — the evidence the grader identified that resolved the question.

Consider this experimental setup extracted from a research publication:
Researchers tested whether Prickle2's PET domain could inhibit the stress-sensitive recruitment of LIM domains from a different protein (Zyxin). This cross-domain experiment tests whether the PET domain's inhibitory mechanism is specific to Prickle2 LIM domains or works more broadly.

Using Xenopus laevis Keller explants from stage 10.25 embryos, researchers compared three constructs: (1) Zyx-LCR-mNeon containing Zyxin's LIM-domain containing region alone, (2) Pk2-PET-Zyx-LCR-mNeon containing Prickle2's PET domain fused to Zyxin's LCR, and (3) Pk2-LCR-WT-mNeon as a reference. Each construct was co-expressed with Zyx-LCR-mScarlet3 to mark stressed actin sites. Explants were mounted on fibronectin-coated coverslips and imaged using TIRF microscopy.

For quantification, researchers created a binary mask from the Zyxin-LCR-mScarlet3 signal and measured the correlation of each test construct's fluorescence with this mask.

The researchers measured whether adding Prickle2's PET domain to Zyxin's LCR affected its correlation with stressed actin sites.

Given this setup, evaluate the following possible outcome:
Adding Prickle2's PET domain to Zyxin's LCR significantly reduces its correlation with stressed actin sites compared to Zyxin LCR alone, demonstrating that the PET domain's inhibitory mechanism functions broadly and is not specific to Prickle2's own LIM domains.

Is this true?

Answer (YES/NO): NO